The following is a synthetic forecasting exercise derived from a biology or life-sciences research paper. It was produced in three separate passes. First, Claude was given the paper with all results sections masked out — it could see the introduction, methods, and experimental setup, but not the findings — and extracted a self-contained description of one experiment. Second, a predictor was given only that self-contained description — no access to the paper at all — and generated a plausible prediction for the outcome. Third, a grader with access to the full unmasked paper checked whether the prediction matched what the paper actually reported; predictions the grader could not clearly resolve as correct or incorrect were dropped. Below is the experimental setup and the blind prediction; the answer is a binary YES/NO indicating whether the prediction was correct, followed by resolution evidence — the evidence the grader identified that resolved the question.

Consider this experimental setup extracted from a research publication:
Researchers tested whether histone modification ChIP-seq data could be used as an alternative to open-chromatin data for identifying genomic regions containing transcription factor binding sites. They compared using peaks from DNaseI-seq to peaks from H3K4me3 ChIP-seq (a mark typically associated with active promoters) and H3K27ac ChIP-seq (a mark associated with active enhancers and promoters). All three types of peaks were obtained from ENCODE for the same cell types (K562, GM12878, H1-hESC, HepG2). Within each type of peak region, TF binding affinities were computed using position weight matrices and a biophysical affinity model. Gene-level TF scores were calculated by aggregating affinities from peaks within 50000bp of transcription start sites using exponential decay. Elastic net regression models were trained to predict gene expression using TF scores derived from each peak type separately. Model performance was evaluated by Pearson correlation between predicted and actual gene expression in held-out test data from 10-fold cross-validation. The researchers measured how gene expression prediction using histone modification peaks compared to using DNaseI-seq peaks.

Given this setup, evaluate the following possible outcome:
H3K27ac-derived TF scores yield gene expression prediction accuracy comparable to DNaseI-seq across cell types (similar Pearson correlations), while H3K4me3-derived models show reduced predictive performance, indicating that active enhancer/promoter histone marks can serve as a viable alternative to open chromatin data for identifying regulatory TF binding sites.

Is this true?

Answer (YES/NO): NO